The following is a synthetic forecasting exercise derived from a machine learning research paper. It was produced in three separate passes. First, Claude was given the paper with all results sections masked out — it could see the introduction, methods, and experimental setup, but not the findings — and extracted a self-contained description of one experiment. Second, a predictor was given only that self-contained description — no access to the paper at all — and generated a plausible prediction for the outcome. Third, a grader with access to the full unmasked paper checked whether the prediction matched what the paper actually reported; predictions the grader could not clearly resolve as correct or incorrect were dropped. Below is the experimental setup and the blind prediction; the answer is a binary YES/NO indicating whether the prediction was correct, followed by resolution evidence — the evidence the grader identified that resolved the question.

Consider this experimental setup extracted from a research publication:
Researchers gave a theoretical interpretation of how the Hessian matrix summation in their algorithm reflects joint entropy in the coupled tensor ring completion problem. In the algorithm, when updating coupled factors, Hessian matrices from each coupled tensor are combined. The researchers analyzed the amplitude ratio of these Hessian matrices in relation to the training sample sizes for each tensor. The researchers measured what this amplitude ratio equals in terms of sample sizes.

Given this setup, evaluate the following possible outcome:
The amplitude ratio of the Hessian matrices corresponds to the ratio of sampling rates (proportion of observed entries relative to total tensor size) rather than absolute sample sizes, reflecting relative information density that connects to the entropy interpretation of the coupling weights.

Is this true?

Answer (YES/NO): NO